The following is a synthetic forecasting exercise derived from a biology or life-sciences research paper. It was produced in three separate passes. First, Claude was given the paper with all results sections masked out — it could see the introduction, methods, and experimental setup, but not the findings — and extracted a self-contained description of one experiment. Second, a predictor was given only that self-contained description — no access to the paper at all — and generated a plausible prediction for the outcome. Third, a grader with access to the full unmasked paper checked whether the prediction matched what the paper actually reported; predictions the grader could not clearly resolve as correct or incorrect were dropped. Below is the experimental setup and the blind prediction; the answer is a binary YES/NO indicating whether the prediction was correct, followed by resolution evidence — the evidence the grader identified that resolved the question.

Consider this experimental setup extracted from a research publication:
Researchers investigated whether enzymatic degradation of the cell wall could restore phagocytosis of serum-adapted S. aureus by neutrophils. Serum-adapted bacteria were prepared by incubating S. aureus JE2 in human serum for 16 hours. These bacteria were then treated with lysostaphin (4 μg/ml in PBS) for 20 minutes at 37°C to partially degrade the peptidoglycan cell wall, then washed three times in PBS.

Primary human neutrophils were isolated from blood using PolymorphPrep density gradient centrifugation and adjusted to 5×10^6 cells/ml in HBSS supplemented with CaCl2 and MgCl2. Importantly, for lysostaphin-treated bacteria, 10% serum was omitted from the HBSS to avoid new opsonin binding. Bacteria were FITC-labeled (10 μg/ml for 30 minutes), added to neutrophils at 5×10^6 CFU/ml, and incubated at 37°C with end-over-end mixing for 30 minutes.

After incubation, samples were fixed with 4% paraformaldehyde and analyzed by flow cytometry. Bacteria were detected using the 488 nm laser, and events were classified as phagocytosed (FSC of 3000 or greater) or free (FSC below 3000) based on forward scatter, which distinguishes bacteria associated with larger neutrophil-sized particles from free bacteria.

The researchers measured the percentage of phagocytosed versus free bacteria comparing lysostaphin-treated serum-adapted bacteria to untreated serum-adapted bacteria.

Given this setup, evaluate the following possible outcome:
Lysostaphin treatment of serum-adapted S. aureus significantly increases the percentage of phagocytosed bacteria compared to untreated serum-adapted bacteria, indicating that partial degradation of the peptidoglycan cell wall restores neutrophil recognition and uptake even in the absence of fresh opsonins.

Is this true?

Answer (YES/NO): YES